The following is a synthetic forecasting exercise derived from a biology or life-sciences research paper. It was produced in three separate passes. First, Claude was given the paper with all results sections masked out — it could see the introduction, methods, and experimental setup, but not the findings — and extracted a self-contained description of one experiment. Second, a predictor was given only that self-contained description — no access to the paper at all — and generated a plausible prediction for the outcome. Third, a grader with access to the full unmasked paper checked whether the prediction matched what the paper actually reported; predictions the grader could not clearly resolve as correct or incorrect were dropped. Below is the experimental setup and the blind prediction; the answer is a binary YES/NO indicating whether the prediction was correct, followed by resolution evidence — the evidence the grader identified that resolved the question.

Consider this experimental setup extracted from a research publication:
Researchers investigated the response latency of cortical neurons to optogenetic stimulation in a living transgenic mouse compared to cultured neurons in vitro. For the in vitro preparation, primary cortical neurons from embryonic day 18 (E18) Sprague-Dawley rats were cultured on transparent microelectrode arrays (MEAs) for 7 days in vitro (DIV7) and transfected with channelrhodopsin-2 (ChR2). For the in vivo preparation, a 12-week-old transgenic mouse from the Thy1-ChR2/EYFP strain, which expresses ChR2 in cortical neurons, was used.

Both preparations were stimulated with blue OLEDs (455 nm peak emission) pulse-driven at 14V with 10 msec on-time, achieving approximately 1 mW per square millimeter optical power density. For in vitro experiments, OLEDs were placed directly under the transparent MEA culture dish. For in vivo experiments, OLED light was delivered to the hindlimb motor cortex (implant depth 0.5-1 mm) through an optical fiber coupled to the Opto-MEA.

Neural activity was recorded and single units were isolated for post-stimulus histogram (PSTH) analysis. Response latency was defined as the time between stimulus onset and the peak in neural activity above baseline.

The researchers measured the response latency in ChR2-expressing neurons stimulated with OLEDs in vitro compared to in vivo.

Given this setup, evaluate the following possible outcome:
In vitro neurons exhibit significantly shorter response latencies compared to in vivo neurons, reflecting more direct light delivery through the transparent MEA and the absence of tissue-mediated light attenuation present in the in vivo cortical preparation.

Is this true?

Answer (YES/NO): NO